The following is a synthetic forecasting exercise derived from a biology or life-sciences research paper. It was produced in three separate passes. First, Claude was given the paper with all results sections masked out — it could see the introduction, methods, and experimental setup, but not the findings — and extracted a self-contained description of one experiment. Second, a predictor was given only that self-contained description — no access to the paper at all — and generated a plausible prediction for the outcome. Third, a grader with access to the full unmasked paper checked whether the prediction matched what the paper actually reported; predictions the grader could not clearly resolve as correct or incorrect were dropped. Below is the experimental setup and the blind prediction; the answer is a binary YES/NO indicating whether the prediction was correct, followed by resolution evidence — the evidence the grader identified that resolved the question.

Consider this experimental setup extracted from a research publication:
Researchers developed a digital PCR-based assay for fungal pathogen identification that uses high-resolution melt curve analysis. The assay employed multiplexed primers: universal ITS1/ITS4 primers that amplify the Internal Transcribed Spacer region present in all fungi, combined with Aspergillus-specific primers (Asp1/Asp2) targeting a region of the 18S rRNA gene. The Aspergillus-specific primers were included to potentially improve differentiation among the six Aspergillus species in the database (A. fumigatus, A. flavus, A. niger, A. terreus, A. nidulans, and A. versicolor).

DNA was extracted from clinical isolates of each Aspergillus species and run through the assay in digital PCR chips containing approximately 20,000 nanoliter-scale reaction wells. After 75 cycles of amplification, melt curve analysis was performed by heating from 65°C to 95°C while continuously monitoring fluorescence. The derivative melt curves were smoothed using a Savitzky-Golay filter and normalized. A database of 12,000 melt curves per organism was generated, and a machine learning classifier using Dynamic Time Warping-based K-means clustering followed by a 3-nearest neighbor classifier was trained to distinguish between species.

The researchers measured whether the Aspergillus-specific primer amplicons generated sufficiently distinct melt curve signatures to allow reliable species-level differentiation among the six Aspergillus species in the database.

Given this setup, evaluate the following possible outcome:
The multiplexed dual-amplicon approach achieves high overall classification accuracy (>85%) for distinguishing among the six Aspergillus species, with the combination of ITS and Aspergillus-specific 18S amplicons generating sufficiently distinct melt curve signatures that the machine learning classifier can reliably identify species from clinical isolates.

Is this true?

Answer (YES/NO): NO